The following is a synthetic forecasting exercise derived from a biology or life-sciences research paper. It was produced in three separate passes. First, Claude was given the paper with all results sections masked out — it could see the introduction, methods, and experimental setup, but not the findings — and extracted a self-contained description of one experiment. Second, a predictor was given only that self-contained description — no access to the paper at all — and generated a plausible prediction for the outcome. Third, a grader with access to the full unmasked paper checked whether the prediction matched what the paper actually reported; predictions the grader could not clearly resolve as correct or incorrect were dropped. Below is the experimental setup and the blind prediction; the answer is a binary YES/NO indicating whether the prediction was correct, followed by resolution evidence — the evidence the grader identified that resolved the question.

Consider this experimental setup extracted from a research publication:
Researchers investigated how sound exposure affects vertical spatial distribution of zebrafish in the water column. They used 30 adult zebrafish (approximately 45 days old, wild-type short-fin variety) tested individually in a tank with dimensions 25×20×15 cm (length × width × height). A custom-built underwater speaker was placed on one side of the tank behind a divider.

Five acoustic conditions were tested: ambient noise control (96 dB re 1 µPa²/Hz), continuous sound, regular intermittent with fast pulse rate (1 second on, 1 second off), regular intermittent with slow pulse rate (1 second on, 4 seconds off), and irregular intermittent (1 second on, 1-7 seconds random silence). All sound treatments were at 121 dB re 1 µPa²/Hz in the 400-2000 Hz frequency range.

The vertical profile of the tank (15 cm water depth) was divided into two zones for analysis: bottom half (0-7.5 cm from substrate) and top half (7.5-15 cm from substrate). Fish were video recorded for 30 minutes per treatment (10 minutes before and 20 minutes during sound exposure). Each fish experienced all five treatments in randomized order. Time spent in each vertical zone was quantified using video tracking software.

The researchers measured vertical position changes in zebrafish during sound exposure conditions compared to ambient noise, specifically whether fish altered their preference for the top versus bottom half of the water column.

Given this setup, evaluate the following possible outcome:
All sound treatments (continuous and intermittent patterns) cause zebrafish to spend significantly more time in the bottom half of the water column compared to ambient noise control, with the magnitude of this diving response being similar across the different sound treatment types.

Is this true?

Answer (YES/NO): NO